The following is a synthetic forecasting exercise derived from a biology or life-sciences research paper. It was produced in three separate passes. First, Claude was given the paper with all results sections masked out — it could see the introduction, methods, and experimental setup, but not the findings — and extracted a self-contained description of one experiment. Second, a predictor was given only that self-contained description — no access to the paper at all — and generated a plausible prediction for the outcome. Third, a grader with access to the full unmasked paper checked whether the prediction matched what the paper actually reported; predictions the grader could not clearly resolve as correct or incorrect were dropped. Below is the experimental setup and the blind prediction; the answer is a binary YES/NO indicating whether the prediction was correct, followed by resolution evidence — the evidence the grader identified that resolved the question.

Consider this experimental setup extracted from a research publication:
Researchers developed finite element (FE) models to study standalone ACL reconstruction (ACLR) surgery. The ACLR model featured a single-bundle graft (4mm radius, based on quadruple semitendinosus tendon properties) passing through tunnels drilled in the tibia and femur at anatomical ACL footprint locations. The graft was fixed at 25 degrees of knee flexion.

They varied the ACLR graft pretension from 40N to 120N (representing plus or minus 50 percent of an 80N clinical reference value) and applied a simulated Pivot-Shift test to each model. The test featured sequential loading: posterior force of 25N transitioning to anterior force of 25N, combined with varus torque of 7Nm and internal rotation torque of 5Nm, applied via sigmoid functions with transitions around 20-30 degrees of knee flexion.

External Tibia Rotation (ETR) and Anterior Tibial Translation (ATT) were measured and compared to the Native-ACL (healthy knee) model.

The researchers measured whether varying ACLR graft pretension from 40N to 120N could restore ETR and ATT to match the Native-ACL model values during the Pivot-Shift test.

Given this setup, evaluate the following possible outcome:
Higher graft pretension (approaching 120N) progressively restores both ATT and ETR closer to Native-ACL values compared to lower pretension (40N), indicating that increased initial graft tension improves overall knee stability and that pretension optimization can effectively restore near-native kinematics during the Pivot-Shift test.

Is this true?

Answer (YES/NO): NO